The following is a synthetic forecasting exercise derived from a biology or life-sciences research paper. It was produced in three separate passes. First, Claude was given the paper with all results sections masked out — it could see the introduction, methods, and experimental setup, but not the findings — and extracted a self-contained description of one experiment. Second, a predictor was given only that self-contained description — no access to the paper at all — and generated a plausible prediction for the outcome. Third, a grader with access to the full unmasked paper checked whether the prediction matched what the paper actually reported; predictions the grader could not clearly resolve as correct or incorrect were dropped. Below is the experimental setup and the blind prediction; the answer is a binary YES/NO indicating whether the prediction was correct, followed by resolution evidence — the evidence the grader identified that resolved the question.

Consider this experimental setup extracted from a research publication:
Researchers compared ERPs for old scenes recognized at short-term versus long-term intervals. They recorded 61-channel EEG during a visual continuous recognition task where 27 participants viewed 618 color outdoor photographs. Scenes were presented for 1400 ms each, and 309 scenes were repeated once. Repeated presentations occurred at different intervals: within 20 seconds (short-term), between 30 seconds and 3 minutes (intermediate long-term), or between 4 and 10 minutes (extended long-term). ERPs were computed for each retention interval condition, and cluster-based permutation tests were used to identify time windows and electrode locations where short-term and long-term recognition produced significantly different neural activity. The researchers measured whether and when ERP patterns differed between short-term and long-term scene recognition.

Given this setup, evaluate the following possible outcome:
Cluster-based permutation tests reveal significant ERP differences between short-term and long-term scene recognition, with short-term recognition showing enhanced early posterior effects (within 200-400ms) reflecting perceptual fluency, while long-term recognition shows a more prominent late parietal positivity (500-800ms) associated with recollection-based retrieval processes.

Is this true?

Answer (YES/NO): NO